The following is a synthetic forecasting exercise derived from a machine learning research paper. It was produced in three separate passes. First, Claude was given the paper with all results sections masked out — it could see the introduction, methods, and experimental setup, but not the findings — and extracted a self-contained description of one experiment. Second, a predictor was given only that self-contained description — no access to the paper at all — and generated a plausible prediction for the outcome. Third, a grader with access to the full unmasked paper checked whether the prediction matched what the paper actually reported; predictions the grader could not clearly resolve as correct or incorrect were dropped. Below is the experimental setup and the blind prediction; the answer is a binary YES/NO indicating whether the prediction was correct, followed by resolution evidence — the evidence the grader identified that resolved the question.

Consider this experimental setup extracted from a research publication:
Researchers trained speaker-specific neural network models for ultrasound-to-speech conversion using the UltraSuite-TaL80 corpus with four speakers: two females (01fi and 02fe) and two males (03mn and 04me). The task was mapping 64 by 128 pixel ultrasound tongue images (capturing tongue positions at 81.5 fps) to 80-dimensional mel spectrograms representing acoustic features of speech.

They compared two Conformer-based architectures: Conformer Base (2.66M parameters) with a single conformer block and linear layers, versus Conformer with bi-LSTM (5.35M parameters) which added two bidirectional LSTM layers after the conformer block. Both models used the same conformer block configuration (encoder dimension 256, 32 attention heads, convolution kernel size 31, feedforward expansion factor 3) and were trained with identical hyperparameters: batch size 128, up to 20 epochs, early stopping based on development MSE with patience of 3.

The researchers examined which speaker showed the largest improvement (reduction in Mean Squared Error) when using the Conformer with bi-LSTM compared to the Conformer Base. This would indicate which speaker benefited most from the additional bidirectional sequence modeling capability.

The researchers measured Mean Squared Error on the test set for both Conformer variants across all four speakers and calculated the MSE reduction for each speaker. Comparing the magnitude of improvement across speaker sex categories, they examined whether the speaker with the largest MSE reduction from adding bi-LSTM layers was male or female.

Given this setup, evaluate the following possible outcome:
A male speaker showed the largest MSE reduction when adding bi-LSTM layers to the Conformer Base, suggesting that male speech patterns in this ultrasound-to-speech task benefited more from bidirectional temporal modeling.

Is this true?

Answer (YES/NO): YES